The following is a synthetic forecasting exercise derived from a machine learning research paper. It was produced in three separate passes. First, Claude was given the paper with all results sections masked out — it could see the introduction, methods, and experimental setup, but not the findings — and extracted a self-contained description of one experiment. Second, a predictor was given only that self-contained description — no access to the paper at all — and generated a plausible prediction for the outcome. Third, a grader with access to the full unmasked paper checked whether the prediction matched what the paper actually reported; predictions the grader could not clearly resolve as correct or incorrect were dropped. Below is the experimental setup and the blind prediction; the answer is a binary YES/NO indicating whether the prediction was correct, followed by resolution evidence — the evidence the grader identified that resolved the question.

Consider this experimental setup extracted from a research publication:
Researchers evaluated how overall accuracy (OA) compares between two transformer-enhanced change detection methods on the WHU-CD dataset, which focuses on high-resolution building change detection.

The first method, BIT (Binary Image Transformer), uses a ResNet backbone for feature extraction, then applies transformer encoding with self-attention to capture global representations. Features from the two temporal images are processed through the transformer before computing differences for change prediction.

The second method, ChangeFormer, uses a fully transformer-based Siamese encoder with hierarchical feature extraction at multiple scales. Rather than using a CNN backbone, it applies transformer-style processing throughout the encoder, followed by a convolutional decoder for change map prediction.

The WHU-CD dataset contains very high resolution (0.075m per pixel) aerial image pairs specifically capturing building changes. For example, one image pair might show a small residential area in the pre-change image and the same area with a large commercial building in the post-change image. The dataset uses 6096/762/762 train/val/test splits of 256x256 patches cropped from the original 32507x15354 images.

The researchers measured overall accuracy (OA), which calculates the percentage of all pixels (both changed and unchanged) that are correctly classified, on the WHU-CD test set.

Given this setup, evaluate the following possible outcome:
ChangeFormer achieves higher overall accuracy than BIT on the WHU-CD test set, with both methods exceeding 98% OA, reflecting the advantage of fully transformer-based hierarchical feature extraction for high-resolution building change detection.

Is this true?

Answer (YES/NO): YES